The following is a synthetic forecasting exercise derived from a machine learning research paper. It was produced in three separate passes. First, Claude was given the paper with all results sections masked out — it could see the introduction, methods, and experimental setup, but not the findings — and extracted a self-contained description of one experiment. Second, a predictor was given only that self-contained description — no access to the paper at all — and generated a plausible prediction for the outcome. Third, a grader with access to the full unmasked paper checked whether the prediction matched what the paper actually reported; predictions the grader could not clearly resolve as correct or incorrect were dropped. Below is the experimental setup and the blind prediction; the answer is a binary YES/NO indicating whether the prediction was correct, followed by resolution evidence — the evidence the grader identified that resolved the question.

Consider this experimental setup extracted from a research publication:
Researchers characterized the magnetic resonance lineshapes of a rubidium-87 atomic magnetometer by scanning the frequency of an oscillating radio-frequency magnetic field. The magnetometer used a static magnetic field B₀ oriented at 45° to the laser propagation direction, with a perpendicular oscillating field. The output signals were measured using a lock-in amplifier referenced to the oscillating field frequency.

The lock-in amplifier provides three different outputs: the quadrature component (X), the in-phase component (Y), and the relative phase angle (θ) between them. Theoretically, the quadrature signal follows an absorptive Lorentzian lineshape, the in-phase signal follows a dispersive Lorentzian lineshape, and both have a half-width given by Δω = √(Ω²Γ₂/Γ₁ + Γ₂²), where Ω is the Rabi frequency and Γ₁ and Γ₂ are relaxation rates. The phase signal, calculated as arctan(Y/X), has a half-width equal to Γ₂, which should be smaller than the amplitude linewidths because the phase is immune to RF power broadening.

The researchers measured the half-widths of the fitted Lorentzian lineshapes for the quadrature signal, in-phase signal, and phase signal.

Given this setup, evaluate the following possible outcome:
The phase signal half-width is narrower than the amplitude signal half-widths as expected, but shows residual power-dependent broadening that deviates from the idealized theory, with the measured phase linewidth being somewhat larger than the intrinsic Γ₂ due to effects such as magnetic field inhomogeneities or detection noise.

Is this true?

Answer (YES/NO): NO